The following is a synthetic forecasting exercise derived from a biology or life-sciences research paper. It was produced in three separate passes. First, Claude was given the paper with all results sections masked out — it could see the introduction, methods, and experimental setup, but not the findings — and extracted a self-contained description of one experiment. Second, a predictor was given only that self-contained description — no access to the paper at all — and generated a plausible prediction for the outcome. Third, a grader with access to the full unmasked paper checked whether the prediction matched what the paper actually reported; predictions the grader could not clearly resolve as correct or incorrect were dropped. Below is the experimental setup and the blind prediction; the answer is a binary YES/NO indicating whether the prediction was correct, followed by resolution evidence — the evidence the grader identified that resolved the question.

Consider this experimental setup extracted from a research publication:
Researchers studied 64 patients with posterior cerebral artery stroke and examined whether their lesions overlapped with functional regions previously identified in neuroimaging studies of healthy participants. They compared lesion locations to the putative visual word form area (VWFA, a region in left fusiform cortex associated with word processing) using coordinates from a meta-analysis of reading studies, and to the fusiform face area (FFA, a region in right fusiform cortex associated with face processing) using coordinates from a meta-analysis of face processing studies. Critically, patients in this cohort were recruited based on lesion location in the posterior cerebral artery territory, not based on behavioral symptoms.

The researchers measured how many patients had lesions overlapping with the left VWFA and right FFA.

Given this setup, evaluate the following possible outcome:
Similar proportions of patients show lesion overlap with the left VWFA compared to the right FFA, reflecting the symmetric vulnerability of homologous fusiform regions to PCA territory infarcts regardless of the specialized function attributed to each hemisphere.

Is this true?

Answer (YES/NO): NO